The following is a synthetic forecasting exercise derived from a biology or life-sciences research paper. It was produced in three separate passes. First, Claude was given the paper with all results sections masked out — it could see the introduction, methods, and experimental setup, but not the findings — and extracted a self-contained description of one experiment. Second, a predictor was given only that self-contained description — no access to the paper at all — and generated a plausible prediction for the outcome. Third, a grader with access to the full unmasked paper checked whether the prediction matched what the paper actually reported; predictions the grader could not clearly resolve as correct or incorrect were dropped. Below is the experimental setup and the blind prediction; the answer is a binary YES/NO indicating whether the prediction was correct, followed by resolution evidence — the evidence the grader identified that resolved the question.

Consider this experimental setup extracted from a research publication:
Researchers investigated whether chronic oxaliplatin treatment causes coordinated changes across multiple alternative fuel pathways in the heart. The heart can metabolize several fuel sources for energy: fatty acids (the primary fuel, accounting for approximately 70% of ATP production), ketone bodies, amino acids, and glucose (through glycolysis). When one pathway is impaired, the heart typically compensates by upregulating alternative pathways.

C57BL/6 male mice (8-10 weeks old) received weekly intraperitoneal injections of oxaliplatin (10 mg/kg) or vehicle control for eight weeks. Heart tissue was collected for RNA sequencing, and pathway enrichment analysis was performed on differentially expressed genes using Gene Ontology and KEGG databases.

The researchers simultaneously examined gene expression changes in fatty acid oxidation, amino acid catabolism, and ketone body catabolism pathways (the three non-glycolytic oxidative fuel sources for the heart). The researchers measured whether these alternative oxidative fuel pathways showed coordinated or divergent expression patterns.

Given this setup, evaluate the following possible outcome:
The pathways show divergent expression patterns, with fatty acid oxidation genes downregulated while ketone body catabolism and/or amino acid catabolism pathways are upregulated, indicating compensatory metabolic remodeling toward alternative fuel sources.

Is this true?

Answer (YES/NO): NO